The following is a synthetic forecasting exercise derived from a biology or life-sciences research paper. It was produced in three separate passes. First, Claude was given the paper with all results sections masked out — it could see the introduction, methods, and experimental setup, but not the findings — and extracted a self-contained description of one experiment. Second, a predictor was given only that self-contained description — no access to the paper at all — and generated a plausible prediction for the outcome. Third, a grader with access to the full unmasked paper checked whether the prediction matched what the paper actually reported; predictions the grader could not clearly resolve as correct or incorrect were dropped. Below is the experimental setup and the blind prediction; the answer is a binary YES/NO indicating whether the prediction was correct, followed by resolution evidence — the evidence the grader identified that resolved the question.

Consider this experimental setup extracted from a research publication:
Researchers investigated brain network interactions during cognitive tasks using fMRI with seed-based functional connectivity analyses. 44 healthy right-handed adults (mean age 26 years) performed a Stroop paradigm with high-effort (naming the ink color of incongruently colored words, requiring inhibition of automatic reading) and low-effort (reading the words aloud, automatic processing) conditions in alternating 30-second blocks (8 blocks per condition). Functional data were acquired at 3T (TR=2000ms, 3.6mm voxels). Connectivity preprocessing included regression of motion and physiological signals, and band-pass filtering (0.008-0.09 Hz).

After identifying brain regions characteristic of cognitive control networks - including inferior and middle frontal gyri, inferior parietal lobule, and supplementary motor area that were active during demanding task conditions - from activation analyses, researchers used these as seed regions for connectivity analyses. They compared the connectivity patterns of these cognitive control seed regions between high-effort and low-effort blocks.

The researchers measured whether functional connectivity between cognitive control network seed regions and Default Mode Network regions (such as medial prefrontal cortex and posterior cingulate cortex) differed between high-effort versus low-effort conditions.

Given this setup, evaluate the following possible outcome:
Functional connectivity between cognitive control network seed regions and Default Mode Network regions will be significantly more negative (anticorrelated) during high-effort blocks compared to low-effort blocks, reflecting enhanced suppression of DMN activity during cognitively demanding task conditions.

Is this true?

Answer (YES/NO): NO